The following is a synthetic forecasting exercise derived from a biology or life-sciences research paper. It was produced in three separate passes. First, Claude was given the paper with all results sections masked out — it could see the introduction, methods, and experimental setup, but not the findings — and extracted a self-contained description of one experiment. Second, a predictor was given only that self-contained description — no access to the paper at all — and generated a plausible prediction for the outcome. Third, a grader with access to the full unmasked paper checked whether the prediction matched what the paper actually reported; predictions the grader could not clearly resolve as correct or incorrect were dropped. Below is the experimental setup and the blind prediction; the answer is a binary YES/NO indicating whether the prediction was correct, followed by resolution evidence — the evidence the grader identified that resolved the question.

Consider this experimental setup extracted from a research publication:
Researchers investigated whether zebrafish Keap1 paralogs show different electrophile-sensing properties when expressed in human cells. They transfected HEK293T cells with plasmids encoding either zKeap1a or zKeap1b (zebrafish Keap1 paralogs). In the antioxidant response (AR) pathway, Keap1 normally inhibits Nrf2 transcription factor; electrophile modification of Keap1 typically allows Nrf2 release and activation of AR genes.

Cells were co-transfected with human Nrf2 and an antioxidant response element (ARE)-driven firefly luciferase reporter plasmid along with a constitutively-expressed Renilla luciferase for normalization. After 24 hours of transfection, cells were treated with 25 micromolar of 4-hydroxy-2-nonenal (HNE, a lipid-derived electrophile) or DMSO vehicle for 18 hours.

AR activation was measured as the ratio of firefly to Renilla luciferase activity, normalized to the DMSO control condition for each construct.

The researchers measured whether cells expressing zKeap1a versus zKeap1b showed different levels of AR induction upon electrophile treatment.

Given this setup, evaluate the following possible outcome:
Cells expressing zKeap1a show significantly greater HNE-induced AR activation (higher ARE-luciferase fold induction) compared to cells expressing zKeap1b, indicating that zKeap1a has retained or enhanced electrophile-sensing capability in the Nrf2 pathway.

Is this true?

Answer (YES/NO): NO